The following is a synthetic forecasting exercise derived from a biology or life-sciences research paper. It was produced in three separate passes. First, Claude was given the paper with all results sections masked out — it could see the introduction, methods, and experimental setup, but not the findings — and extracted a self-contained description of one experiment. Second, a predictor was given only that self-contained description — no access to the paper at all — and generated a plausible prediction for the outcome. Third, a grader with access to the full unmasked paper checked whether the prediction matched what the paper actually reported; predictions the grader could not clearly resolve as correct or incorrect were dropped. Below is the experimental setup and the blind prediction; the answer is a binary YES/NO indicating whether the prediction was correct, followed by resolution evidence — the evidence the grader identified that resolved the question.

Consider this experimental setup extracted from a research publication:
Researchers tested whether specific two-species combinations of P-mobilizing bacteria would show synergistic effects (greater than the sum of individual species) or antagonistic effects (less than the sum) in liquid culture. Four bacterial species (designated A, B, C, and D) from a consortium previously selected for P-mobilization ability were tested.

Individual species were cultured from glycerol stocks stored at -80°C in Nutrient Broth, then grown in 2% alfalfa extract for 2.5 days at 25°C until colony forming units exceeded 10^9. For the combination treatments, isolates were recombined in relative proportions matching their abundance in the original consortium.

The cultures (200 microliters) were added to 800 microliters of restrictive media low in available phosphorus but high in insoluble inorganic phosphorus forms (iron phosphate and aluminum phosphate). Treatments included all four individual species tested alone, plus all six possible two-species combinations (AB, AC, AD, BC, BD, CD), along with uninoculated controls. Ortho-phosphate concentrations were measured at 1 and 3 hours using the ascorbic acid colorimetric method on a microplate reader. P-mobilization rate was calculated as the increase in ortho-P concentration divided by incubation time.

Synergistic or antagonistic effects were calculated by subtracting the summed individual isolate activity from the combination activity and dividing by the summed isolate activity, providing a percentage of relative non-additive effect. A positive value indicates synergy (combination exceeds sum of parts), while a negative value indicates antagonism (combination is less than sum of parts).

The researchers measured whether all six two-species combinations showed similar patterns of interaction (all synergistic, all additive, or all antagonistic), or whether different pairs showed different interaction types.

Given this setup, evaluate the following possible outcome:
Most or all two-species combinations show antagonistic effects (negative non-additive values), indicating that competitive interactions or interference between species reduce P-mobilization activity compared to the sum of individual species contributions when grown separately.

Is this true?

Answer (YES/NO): NO